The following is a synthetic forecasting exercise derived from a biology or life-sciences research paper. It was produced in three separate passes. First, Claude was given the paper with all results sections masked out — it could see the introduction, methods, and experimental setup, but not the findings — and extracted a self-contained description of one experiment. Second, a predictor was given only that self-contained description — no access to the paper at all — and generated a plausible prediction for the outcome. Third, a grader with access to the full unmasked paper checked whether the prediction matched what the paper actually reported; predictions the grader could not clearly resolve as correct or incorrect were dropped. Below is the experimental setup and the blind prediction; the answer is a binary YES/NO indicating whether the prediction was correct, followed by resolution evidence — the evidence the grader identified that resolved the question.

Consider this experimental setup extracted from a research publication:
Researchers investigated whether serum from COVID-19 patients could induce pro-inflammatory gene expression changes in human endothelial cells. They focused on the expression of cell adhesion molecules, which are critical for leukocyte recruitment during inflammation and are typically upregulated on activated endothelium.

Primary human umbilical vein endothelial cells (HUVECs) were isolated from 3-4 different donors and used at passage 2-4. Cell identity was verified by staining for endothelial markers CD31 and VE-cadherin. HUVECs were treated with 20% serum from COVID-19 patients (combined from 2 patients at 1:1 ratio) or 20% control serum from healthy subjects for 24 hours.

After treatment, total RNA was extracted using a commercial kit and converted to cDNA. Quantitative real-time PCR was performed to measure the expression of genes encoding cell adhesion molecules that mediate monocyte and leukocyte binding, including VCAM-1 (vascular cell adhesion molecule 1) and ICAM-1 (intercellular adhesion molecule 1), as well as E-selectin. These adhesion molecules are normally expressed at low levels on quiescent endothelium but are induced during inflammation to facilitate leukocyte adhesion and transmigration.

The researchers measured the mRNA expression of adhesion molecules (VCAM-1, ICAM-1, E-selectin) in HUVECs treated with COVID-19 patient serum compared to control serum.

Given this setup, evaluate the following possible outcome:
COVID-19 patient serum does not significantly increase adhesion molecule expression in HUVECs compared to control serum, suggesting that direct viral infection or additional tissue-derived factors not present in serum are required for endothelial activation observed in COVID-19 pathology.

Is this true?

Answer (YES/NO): NO